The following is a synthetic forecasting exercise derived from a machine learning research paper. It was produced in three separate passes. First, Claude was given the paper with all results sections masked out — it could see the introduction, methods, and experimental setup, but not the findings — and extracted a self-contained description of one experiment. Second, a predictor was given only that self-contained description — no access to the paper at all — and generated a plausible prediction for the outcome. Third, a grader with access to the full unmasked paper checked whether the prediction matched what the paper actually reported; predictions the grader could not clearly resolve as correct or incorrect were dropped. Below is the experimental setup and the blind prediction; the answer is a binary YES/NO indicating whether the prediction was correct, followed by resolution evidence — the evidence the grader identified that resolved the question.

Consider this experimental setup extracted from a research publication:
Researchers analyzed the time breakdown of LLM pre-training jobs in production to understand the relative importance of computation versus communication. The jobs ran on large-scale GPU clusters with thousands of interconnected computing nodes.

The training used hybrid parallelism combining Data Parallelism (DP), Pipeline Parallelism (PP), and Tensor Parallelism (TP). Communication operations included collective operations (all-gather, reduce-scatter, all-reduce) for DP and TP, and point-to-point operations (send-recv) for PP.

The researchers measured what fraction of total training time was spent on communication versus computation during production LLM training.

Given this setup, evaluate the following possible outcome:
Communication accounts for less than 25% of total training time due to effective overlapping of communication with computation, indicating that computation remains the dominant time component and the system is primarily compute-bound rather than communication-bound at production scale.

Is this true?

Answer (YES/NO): NO